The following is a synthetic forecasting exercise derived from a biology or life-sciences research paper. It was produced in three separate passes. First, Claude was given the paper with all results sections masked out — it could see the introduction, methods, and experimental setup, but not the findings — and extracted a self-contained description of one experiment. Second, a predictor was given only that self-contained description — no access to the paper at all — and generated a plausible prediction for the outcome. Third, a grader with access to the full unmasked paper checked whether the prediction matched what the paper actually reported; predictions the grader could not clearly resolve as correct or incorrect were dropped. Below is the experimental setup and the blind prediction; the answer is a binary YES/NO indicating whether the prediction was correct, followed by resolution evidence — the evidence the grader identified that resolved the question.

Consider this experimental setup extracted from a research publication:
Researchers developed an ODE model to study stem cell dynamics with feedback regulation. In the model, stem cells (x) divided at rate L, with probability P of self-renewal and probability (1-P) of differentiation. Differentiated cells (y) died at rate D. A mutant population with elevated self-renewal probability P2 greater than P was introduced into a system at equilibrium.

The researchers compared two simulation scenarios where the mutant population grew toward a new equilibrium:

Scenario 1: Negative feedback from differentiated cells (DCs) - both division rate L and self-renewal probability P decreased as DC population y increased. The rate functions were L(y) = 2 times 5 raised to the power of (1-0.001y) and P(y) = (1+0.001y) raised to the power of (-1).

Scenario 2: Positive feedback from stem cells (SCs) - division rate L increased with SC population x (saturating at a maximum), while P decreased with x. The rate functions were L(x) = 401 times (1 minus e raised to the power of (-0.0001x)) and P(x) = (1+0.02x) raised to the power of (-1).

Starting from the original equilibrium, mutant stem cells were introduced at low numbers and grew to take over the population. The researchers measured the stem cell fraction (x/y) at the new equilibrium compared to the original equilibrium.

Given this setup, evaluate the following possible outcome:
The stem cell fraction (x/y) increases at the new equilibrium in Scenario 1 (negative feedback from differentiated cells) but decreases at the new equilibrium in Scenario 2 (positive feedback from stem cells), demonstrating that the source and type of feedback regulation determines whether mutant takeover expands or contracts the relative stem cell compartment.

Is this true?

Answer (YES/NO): YES